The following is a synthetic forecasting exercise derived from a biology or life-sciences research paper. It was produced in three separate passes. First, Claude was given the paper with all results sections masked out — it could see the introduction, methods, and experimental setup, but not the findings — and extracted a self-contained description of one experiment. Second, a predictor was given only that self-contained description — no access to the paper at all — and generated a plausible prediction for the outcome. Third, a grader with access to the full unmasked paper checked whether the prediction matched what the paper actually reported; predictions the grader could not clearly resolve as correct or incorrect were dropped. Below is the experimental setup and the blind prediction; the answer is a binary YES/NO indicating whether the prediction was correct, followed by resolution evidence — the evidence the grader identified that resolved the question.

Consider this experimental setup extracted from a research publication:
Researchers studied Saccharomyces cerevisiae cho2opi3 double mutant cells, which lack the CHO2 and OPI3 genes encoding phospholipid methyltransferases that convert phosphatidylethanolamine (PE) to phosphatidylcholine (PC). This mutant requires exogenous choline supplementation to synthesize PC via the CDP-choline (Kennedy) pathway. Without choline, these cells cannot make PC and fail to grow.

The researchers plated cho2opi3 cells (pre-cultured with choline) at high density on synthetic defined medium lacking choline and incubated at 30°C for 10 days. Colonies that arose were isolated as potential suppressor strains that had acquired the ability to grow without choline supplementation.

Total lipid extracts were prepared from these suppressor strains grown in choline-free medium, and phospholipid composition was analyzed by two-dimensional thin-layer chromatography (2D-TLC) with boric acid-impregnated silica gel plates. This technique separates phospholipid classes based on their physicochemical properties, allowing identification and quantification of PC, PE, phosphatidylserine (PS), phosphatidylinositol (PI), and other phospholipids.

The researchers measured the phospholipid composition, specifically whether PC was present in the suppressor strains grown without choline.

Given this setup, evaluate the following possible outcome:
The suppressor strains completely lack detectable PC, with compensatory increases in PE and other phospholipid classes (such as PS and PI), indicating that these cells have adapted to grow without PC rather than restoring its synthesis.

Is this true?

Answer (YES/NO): NO